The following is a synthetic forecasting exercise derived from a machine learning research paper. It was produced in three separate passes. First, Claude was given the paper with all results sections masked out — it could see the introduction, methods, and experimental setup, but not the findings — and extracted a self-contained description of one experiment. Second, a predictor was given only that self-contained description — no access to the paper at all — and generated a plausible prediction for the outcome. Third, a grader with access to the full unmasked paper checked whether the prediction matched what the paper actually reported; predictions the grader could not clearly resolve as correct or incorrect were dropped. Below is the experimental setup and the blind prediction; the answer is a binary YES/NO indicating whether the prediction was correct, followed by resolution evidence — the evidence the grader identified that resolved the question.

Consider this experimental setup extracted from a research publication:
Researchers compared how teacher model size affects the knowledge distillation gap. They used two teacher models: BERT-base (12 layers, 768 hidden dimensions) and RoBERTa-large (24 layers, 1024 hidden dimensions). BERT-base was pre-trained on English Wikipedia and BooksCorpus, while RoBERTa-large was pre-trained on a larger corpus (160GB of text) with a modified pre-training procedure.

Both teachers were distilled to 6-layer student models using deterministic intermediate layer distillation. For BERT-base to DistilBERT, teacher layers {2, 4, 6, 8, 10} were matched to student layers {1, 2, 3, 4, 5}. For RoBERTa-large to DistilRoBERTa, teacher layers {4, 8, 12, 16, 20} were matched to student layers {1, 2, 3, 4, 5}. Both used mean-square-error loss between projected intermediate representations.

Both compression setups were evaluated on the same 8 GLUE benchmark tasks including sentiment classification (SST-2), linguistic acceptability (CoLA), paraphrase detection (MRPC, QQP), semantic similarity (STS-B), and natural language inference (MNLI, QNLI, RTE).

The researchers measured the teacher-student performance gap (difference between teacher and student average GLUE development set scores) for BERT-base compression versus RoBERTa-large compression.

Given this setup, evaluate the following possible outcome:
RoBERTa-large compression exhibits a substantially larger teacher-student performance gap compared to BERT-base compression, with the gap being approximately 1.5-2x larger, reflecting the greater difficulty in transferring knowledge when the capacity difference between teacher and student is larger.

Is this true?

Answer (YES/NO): NO